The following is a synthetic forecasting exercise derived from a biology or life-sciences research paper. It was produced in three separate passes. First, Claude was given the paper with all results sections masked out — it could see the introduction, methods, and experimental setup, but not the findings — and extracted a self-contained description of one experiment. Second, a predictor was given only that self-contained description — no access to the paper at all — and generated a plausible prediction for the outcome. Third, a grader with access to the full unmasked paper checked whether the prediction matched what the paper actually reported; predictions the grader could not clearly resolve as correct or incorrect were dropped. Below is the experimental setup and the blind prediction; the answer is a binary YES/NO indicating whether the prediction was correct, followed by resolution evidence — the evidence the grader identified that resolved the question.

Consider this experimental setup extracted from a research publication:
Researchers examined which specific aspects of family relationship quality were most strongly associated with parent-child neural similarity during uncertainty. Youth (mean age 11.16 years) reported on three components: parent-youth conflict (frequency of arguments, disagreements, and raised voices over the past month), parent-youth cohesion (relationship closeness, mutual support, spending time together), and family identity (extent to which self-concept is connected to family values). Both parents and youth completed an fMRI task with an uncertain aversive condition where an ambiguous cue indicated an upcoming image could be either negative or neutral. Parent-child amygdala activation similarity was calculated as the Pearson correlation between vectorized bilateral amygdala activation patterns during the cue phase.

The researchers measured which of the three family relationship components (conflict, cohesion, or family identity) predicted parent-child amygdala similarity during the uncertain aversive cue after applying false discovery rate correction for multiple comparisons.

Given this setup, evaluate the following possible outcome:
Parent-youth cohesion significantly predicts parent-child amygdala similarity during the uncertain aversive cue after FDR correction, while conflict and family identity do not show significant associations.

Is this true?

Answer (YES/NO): NO